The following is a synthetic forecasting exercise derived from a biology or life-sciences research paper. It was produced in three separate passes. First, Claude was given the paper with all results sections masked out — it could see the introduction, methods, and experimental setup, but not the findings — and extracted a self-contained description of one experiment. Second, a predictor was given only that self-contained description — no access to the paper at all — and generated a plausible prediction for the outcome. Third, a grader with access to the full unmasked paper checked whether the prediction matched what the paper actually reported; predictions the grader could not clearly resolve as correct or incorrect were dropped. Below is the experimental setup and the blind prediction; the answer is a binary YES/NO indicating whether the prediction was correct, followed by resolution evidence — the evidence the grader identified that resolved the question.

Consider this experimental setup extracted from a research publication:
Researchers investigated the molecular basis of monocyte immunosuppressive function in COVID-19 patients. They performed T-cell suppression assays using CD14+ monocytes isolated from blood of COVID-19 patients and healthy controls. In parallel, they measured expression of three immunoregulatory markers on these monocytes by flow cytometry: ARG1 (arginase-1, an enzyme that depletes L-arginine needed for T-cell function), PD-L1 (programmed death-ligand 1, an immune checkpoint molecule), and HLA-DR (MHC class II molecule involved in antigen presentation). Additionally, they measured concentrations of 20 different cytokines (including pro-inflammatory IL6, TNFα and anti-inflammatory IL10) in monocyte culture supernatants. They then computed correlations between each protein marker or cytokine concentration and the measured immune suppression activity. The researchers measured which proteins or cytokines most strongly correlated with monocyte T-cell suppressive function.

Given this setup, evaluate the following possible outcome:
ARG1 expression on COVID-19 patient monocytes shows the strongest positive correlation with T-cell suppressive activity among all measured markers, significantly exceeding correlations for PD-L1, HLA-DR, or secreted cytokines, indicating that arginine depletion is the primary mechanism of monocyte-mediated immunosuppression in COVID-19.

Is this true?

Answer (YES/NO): YES